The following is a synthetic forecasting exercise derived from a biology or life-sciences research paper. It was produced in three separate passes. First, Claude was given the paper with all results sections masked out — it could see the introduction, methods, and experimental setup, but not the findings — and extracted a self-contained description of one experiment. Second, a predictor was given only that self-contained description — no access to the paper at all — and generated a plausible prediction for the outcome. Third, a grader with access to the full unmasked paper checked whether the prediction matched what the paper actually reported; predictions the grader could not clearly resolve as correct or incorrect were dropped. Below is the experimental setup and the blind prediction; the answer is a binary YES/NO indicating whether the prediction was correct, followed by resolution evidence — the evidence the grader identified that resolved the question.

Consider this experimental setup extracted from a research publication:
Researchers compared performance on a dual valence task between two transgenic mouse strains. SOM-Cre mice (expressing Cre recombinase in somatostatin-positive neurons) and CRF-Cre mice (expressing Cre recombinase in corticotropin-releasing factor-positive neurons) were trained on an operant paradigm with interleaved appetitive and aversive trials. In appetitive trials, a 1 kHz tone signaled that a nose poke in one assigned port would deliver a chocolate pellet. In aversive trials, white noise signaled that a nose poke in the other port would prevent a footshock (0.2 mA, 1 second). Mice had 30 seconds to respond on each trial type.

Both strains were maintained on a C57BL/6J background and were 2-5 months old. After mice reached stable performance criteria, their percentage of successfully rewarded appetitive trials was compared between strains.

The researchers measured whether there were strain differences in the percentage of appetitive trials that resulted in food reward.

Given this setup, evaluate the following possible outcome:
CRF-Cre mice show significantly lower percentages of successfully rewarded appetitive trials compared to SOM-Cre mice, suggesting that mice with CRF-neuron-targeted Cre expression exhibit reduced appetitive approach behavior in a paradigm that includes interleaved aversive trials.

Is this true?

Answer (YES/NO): YES